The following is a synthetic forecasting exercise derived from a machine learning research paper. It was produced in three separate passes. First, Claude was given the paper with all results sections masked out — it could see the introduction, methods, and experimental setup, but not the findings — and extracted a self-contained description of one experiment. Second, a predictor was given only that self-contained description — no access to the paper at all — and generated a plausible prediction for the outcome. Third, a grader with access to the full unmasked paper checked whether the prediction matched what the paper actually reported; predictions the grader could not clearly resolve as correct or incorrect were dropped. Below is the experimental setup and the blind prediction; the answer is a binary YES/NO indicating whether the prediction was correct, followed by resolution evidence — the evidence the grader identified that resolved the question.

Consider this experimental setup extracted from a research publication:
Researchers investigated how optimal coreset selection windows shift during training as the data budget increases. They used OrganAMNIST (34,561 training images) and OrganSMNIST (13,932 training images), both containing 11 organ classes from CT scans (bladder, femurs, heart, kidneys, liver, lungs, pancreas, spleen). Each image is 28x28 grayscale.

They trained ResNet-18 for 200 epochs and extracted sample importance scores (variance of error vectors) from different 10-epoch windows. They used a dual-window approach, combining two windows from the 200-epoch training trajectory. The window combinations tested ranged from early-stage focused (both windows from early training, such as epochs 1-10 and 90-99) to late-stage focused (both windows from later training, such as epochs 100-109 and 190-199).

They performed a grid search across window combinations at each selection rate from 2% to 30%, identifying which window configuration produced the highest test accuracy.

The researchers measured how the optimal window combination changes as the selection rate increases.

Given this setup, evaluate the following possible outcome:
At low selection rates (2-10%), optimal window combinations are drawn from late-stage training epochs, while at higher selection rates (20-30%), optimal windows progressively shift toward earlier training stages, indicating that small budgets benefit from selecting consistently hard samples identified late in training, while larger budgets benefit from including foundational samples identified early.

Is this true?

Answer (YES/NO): NO